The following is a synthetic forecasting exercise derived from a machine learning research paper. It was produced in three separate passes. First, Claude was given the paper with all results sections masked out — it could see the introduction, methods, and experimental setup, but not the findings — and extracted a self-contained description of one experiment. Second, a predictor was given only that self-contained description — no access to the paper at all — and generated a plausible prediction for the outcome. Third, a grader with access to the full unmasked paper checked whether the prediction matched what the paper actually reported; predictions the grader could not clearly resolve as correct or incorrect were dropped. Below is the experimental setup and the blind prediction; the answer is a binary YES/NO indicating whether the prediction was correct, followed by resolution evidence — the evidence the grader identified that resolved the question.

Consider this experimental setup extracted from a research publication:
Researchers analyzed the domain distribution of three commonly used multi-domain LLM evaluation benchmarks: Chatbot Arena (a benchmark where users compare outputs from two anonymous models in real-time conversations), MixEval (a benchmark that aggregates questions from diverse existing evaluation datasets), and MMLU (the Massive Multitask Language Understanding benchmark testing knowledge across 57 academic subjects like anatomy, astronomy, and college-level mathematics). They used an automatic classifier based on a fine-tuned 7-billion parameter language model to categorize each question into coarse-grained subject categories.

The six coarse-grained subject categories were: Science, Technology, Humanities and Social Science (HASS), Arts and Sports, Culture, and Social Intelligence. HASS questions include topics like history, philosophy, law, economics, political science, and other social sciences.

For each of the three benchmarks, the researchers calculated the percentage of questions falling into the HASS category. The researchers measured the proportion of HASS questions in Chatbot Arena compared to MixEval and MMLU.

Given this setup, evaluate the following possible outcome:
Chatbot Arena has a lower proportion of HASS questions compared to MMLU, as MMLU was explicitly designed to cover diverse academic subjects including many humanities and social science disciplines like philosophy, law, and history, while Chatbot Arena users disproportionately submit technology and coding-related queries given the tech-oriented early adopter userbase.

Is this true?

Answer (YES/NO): YES